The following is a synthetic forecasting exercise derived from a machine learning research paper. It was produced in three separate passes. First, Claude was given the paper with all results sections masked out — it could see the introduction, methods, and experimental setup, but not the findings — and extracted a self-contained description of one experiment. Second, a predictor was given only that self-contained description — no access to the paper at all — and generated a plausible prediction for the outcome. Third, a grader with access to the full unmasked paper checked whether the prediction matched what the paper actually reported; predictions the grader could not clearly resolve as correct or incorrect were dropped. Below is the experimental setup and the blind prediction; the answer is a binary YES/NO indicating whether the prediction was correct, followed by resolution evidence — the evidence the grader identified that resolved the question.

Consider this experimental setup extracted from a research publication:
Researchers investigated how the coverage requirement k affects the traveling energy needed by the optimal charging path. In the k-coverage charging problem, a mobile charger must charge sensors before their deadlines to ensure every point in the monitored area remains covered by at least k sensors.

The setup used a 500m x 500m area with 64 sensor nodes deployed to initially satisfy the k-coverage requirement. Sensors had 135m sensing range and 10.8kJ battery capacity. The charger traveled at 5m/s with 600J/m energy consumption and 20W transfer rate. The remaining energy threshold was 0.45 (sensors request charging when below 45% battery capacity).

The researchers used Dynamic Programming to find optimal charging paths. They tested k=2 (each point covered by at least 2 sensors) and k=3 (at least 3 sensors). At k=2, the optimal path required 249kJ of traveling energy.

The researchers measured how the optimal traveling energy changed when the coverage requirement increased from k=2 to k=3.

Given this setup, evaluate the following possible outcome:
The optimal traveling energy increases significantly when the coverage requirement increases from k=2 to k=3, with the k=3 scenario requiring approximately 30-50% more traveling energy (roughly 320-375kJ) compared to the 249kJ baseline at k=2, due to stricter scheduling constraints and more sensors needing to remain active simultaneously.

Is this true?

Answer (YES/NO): NO